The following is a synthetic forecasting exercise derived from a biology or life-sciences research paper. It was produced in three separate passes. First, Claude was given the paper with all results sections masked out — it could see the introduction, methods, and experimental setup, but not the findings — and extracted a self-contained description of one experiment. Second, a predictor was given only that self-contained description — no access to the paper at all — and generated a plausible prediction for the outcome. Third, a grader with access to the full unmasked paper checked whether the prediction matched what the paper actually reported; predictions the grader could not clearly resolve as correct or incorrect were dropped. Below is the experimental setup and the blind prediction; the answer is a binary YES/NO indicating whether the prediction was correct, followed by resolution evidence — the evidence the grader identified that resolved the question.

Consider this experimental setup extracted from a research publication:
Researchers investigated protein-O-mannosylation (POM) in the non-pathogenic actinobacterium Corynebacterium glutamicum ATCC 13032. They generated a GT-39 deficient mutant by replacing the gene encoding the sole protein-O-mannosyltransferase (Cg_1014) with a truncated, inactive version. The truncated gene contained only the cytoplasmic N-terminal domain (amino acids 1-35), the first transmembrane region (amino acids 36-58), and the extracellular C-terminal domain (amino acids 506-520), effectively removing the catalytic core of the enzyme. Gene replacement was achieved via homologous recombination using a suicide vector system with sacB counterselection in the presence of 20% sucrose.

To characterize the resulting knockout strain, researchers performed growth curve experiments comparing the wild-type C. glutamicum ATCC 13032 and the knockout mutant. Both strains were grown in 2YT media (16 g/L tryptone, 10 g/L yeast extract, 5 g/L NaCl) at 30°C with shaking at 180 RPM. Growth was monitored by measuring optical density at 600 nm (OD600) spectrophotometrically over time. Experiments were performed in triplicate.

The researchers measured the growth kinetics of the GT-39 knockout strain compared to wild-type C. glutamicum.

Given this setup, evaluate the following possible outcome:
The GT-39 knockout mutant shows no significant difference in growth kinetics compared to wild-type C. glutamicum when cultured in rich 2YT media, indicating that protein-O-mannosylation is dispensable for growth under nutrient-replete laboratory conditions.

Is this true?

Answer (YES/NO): YES